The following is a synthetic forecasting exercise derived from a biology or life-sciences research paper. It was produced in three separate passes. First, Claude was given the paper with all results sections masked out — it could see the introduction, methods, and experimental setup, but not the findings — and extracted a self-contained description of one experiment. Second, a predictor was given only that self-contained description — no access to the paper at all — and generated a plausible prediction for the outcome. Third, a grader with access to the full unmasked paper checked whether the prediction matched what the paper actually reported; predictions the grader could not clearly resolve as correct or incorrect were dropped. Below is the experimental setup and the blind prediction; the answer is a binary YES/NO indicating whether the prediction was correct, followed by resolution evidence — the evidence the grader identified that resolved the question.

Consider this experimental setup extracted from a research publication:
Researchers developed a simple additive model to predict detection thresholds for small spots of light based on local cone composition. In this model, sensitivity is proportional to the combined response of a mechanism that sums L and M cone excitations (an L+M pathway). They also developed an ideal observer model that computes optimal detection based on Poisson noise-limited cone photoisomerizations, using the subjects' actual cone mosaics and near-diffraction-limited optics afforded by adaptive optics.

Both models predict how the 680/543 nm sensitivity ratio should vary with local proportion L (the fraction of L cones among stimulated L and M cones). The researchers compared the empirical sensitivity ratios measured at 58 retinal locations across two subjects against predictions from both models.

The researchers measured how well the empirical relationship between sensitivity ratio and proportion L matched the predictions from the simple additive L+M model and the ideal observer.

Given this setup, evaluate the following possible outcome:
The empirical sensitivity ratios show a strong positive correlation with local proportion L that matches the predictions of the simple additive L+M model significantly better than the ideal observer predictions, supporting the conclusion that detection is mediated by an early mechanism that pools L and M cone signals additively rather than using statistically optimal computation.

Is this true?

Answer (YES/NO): NO